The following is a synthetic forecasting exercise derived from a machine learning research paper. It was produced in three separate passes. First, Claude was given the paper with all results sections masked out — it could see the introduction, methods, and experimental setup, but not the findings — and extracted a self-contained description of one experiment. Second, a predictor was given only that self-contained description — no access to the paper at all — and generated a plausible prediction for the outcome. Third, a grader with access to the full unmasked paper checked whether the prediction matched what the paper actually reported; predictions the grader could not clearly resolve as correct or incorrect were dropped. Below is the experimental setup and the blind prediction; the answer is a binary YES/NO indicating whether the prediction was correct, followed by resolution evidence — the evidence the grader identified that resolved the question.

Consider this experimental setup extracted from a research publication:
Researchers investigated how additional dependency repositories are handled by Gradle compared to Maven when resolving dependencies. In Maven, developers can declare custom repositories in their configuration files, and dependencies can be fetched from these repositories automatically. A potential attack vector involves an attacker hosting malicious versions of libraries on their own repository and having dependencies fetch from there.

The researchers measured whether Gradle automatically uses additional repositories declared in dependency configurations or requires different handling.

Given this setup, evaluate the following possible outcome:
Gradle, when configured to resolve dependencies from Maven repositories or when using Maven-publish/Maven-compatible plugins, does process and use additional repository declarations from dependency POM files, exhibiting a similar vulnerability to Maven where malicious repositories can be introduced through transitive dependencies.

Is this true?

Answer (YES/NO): NO